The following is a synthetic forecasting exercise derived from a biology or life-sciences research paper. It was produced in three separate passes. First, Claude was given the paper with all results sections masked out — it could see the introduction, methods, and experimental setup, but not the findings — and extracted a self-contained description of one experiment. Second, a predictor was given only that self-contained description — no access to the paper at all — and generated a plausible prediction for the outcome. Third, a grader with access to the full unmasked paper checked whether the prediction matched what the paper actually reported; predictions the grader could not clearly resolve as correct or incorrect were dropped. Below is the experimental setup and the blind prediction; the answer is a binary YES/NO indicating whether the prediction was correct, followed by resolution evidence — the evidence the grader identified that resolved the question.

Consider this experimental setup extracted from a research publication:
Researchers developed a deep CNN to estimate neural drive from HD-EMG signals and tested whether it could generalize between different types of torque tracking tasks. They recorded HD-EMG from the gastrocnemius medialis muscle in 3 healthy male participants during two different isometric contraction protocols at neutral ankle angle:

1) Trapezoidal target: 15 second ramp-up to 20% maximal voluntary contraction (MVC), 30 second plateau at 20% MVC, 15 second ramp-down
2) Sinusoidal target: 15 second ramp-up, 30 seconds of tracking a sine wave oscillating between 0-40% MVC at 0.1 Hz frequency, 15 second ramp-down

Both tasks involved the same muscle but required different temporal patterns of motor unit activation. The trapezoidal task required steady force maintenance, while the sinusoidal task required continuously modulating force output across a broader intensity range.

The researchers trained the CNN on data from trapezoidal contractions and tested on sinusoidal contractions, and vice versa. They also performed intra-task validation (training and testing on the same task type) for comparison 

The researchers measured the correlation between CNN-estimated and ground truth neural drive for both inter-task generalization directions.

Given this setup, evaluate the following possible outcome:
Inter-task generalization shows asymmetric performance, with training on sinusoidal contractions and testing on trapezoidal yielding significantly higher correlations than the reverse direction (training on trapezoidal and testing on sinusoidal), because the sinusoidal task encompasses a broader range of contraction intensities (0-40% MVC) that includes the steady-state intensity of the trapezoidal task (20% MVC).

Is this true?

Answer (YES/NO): NO